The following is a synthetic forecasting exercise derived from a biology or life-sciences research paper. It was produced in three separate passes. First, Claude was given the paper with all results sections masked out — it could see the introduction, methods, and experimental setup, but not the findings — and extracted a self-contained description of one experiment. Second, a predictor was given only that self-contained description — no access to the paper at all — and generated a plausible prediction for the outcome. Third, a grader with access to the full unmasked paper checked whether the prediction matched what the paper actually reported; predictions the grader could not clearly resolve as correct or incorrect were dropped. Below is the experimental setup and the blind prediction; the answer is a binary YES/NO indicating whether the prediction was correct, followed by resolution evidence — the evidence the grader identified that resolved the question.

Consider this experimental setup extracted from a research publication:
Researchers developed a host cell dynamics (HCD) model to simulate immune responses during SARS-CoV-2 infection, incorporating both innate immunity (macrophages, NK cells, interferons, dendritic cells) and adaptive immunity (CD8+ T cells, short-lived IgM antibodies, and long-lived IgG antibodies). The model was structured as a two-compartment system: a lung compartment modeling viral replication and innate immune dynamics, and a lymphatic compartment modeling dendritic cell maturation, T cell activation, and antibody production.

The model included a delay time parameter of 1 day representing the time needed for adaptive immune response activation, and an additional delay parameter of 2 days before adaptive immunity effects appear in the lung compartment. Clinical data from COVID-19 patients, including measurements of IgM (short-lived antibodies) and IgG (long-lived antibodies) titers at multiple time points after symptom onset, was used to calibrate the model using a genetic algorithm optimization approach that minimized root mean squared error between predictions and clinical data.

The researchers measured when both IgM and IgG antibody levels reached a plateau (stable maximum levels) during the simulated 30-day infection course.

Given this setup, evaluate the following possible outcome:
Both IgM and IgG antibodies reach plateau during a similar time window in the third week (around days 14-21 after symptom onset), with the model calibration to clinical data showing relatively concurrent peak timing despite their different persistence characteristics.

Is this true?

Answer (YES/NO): YES